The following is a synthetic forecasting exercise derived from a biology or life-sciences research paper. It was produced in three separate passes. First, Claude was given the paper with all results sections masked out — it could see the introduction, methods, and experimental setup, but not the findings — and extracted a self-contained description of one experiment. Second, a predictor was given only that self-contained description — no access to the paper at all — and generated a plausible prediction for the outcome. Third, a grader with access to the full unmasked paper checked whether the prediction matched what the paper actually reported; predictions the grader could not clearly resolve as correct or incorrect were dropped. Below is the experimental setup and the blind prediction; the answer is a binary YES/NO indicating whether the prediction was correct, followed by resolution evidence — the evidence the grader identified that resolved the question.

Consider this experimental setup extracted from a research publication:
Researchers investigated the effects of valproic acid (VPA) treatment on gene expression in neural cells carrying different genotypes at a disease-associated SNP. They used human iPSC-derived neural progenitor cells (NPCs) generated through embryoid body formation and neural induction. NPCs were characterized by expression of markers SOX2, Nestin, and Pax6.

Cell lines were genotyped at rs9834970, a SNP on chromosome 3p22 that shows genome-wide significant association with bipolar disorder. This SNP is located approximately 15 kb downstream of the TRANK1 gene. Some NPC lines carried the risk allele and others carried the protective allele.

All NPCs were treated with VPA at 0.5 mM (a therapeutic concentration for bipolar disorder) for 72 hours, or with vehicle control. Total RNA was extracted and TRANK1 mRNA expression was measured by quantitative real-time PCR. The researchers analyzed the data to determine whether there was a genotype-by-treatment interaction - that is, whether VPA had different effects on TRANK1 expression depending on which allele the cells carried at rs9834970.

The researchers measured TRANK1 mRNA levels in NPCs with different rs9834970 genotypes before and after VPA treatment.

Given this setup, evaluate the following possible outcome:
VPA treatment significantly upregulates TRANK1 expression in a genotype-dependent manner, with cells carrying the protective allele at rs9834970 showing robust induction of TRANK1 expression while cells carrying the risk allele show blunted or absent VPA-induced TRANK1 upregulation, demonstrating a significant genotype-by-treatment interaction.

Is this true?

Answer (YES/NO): NO